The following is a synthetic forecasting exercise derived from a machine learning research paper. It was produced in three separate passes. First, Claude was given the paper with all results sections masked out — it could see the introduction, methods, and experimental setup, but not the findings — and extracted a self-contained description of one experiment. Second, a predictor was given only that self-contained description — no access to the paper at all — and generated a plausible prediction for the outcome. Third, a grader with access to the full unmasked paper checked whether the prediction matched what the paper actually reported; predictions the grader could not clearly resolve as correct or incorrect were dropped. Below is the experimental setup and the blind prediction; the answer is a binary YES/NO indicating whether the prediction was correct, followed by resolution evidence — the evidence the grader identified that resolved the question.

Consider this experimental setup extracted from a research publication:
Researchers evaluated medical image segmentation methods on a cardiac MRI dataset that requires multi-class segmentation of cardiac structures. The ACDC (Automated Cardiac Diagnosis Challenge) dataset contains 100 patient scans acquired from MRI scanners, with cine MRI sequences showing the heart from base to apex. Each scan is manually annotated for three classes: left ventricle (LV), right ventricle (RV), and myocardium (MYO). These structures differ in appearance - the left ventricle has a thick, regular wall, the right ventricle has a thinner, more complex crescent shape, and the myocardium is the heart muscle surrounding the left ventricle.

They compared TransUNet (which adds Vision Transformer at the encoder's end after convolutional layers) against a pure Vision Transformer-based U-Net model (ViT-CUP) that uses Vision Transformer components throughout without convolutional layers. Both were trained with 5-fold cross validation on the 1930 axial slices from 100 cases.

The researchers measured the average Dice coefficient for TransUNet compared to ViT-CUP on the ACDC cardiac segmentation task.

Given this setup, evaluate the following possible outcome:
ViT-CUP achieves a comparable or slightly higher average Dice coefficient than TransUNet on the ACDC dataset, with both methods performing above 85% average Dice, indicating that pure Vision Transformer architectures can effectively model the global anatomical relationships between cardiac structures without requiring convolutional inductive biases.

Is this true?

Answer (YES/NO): NO